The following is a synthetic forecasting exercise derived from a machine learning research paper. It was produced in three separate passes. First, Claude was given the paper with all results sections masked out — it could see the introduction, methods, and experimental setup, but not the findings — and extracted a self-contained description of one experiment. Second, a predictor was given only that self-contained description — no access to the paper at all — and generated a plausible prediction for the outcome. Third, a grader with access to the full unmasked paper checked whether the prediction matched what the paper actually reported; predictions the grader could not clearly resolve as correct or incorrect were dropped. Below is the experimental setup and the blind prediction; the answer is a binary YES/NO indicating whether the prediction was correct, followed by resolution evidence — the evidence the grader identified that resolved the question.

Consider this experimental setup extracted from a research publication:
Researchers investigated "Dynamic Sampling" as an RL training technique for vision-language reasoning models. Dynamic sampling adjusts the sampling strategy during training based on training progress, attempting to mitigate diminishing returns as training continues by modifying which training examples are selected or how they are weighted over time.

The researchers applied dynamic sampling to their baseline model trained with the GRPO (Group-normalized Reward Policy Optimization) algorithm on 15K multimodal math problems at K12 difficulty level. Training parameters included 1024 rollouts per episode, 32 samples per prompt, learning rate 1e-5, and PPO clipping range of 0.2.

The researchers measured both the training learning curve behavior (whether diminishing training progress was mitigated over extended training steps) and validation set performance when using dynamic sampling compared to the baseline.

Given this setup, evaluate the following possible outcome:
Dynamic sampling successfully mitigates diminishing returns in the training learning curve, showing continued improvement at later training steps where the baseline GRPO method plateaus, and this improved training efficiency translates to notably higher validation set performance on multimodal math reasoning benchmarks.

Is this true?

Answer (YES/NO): NO